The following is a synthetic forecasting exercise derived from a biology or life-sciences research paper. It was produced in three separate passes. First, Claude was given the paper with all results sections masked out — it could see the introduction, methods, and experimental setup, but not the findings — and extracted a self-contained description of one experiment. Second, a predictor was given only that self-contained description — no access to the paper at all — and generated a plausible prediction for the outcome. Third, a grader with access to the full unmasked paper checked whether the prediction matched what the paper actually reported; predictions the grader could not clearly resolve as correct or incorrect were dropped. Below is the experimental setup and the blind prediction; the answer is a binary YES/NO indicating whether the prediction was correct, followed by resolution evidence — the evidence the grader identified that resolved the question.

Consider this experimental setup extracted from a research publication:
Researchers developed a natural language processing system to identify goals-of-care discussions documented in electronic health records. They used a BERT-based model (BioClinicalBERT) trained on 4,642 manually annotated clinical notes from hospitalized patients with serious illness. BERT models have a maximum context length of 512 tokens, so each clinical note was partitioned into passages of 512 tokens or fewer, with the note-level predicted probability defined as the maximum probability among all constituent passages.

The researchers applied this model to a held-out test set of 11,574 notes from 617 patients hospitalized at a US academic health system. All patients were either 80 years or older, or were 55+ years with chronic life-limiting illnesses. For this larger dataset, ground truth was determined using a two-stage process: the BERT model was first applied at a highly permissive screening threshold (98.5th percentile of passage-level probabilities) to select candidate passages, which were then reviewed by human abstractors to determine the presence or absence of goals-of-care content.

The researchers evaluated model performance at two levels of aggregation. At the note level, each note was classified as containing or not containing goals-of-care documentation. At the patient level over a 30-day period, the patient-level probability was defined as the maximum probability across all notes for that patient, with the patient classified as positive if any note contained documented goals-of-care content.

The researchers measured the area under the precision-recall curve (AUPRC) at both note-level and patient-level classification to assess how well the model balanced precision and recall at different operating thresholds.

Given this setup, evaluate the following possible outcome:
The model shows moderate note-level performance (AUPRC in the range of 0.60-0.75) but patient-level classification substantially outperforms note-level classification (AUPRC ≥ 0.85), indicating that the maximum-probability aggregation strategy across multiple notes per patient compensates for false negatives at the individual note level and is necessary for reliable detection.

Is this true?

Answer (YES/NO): NO